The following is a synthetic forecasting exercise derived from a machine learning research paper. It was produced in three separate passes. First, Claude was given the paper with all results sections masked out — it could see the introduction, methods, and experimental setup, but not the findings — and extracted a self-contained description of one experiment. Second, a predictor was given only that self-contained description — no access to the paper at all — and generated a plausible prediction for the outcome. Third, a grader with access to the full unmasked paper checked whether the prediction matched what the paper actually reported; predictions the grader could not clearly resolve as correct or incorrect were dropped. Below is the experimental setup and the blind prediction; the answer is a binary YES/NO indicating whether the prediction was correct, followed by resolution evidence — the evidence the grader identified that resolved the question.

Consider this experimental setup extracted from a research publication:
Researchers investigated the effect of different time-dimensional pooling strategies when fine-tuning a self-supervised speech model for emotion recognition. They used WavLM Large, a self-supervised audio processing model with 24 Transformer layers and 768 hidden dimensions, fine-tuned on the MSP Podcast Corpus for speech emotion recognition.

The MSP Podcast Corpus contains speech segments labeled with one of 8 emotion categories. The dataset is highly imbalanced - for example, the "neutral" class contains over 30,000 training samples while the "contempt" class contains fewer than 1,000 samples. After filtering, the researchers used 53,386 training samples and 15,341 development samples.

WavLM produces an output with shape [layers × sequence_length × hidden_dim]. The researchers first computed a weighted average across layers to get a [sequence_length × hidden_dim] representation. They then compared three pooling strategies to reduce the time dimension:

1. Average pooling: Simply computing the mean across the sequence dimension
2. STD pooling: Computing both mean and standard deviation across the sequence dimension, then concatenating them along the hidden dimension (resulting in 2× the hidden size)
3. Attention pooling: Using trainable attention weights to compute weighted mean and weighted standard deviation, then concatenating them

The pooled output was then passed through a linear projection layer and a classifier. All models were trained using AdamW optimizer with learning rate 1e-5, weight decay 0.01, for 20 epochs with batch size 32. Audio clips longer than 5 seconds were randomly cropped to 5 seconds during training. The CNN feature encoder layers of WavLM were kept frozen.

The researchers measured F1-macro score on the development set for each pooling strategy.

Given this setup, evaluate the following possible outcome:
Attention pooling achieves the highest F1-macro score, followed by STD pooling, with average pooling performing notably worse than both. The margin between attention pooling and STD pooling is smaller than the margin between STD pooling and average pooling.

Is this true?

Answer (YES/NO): NO